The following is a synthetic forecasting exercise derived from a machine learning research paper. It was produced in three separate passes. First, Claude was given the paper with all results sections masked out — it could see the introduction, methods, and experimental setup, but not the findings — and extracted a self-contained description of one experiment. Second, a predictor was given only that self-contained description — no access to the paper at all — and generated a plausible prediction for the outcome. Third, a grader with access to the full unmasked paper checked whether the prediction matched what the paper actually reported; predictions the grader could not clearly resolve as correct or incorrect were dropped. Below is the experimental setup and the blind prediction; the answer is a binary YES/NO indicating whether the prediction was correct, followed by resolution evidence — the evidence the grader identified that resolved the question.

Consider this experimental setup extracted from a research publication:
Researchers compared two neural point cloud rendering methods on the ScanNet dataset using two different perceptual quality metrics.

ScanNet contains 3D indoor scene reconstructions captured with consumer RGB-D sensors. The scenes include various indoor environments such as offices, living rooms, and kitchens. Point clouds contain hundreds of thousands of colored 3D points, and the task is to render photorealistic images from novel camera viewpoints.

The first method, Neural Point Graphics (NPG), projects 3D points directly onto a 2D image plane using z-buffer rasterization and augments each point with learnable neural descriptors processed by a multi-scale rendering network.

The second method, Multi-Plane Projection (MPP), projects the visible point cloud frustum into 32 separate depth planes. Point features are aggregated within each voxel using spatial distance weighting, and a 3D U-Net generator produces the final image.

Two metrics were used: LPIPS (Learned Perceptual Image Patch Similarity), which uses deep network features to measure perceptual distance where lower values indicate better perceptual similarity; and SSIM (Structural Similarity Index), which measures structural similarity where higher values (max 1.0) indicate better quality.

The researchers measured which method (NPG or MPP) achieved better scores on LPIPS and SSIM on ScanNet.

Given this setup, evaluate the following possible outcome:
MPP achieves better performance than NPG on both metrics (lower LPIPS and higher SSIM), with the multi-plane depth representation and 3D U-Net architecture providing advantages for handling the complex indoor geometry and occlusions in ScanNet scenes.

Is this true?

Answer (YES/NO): NO